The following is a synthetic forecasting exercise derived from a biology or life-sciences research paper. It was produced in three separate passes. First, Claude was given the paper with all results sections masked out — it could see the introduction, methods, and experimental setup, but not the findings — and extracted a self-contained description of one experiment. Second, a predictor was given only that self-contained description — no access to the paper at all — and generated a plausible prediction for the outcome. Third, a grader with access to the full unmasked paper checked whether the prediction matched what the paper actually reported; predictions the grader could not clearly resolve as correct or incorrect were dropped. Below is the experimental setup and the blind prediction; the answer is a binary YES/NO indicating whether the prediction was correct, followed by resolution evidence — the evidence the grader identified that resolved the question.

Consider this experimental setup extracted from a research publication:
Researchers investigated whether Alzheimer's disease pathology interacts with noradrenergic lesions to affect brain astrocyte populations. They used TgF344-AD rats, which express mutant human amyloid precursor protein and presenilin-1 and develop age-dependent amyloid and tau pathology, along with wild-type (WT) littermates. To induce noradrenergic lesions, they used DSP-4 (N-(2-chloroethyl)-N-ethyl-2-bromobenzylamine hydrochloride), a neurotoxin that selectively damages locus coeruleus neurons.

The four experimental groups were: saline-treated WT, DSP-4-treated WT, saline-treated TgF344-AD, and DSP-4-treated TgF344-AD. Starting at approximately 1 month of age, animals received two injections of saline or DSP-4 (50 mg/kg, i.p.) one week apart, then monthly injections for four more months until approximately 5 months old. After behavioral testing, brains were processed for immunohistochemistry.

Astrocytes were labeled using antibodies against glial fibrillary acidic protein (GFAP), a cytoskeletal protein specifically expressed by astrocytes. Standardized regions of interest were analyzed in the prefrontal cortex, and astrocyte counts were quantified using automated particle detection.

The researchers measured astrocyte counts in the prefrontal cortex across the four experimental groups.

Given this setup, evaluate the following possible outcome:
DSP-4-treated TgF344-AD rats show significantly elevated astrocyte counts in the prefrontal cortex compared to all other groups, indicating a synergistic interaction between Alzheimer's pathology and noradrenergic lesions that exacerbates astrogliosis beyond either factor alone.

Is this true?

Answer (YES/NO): NO